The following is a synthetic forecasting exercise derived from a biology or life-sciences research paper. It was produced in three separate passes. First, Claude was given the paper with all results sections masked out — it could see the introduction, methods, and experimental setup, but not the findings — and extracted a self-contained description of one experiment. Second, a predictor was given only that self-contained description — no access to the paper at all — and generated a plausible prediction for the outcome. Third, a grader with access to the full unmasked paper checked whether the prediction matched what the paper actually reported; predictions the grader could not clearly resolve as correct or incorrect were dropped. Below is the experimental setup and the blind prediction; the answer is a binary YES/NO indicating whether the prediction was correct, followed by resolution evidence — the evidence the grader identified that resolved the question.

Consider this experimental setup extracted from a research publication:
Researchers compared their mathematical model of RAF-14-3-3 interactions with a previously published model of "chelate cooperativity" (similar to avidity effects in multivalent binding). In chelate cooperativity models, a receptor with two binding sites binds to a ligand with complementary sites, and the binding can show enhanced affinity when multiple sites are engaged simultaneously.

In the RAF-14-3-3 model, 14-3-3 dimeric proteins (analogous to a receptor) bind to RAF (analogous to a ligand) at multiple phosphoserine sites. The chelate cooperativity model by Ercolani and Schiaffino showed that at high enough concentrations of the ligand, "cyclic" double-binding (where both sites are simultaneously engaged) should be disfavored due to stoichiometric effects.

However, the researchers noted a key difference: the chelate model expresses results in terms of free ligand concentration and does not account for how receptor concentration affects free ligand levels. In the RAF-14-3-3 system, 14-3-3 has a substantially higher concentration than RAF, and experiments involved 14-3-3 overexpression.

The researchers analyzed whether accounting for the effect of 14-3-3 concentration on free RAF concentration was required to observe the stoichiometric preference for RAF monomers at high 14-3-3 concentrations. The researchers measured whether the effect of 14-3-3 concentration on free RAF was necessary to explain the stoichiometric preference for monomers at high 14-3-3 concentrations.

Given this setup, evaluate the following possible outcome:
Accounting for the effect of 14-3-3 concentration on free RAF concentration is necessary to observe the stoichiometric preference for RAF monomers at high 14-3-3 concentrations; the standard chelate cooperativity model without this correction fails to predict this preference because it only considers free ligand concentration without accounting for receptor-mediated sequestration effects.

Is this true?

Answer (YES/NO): YES